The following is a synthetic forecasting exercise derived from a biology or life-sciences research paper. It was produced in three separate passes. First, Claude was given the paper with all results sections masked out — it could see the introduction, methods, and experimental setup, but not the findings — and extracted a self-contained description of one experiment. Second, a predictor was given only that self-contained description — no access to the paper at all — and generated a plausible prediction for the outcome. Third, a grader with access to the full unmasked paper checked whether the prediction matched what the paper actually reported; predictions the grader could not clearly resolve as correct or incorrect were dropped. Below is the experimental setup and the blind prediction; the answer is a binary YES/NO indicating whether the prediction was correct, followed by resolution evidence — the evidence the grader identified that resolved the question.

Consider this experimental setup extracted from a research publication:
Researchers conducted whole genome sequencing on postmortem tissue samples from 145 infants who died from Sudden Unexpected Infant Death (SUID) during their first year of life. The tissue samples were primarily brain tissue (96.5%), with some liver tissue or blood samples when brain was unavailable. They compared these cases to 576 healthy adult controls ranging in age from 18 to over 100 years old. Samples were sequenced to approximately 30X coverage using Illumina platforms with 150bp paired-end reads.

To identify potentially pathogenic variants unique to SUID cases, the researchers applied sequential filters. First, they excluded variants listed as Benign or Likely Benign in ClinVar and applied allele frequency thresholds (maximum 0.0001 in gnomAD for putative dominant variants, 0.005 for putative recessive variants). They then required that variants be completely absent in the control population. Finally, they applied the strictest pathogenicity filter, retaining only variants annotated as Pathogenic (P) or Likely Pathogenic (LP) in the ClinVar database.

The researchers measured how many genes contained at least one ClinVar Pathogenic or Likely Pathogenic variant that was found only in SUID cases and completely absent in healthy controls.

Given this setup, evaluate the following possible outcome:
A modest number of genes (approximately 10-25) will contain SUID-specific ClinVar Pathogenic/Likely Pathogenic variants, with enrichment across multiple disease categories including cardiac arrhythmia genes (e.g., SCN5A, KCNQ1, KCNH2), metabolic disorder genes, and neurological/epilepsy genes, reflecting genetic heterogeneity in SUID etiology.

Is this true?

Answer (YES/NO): NO